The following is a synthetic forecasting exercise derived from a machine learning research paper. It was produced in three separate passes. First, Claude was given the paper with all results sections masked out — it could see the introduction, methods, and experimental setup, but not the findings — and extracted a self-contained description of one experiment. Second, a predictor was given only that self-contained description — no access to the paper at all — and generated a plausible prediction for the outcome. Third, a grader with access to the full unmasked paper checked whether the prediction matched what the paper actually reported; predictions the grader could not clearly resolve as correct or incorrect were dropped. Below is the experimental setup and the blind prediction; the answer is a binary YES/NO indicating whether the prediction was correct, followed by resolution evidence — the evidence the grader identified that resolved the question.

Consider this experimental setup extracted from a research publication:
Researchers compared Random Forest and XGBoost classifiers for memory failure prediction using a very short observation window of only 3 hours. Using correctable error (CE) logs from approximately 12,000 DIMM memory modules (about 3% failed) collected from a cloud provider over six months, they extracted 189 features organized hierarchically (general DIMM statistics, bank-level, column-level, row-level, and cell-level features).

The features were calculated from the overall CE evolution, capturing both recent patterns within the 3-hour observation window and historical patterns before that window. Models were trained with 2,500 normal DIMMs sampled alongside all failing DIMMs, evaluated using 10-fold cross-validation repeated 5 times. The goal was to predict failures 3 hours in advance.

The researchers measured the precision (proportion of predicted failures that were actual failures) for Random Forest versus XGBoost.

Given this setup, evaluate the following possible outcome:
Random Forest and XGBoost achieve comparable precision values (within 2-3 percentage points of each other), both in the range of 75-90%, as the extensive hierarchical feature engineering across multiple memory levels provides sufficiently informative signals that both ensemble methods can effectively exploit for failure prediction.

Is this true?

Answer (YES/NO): NO